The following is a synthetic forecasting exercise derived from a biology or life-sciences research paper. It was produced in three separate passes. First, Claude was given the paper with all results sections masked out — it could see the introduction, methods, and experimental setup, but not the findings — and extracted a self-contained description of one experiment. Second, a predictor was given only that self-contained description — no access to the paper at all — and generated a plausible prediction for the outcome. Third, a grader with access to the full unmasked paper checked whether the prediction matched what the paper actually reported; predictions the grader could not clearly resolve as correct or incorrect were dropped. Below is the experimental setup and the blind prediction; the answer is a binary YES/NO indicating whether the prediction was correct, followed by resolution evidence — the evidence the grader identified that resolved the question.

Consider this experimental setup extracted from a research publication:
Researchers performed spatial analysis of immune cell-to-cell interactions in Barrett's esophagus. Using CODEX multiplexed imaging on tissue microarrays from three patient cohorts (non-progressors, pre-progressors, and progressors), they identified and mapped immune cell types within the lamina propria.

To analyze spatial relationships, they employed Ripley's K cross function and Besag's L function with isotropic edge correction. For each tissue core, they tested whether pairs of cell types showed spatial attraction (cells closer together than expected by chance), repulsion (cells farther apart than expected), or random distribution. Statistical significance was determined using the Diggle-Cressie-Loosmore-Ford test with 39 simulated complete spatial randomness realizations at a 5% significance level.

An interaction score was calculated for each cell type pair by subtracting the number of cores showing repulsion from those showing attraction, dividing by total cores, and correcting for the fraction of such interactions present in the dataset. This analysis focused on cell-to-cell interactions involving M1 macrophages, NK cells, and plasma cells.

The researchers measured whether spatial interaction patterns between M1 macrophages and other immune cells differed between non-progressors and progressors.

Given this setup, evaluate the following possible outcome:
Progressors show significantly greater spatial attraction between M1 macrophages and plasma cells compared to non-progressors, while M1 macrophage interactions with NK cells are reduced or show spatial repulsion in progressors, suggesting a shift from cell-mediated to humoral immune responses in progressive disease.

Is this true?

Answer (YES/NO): NO